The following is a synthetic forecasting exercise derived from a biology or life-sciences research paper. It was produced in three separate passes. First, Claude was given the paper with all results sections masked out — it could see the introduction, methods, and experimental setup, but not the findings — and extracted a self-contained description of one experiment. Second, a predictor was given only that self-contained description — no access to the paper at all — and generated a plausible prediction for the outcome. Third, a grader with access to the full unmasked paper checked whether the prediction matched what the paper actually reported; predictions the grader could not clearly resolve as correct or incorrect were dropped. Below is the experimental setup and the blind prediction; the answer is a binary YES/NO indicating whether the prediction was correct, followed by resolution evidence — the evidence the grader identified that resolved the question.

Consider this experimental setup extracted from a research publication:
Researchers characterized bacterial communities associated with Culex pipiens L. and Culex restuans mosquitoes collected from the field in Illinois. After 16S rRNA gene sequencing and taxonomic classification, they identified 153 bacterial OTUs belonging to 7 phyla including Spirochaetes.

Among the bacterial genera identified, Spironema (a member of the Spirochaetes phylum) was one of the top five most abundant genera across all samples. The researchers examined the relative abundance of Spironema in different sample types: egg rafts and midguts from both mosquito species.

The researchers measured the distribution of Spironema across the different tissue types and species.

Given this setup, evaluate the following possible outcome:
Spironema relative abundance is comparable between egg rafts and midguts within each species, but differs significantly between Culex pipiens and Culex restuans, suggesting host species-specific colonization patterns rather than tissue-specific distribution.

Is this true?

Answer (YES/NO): NO